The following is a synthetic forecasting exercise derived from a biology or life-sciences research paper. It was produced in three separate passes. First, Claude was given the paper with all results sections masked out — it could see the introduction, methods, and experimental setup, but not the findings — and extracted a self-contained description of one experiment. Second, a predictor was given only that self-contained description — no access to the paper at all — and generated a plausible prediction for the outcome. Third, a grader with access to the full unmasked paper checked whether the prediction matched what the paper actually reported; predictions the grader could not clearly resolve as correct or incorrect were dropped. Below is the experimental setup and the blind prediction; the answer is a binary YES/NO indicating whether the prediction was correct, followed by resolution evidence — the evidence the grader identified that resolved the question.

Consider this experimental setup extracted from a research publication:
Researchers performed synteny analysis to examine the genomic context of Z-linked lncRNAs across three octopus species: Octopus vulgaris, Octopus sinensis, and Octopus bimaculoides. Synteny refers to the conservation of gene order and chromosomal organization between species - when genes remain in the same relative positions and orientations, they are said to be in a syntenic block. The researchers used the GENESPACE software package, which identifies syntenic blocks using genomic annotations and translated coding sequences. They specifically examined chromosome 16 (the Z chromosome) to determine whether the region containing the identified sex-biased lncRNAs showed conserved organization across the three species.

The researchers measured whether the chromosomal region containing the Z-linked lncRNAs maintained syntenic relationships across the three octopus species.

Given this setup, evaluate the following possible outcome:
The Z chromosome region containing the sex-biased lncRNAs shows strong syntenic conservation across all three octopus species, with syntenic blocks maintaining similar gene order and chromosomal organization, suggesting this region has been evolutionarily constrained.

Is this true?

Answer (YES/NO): YES